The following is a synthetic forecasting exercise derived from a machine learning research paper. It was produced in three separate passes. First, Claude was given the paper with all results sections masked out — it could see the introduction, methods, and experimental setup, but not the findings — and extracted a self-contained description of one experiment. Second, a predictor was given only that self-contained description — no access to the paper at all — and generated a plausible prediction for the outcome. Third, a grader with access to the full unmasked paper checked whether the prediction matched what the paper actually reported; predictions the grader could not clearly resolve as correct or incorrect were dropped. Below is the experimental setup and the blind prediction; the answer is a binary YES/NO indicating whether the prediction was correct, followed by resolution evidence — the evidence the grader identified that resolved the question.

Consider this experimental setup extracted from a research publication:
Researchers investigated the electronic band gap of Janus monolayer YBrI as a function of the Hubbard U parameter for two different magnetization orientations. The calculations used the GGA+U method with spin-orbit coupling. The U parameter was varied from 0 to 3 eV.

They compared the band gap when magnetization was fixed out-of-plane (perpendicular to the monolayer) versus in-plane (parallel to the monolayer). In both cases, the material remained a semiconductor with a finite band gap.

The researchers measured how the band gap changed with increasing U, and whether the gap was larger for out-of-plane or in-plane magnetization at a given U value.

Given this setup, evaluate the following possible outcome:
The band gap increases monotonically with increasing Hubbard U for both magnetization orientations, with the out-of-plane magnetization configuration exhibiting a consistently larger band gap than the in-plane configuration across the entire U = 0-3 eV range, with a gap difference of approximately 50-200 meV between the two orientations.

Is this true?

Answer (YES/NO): NO